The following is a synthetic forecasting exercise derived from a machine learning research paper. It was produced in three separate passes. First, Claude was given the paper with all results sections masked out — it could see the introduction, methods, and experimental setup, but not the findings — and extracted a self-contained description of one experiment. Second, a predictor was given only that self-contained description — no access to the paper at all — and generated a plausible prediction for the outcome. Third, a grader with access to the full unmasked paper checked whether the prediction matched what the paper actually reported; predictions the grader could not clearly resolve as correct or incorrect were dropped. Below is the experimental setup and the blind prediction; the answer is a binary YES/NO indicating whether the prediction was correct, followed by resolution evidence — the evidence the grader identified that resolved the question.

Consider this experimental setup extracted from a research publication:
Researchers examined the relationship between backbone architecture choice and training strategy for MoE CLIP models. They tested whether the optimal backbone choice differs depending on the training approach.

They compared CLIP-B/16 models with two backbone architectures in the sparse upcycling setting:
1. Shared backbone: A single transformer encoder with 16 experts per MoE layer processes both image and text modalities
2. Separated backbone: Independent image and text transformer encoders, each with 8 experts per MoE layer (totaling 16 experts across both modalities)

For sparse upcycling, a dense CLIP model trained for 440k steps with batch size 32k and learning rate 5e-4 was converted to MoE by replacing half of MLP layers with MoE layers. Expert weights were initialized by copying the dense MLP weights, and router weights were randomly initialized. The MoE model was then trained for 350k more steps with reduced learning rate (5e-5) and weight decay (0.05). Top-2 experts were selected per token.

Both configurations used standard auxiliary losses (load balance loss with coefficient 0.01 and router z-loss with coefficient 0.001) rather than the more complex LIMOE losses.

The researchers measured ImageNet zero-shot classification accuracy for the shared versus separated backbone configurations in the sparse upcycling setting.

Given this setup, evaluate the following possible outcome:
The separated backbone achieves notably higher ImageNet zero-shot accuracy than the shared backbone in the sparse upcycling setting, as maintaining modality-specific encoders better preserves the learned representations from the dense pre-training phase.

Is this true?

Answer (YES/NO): YES